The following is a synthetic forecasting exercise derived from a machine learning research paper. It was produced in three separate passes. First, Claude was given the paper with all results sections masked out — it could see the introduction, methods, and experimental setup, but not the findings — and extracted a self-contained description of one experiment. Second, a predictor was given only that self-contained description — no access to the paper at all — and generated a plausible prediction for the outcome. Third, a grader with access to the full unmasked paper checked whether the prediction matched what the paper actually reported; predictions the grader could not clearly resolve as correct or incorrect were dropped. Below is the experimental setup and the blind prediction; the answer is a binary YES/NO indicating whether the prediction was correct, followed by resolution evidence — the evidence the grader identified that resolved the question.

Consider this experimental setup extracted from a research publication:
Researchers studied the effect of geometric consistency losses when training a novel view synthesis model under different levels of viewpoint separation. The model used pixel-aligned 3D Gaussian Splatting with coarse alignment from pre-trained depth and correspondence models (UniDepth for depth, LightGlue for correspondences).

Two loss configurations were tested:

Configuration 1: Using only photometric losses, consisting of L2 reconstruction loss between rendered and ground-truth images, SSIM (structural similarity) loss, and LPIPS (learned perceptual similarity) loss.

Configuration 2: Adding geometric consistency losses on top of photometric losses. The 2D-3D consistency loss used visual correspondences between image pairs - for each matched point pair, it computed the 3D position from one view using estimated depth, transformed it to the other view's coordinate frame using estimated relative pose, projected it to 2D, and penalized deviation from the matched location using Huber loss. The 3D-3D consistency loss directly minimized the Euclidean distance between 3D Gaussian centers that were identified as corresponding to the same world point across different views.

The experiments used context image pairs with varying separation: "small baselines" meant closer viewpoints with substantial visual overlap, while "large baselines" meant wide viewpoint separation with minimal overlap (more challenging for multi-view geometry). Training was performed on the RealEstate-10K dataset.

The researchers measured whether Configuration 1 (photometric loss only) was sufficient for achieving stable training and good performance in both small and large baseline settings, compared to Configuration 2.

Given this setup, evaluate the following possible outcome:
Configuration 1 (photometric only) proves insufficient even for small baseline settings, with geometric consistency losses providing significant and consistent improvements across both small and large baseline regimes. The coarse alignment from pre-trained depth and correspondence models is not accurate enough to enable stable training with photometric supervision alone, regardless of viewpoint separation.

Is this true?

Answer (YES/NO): NO